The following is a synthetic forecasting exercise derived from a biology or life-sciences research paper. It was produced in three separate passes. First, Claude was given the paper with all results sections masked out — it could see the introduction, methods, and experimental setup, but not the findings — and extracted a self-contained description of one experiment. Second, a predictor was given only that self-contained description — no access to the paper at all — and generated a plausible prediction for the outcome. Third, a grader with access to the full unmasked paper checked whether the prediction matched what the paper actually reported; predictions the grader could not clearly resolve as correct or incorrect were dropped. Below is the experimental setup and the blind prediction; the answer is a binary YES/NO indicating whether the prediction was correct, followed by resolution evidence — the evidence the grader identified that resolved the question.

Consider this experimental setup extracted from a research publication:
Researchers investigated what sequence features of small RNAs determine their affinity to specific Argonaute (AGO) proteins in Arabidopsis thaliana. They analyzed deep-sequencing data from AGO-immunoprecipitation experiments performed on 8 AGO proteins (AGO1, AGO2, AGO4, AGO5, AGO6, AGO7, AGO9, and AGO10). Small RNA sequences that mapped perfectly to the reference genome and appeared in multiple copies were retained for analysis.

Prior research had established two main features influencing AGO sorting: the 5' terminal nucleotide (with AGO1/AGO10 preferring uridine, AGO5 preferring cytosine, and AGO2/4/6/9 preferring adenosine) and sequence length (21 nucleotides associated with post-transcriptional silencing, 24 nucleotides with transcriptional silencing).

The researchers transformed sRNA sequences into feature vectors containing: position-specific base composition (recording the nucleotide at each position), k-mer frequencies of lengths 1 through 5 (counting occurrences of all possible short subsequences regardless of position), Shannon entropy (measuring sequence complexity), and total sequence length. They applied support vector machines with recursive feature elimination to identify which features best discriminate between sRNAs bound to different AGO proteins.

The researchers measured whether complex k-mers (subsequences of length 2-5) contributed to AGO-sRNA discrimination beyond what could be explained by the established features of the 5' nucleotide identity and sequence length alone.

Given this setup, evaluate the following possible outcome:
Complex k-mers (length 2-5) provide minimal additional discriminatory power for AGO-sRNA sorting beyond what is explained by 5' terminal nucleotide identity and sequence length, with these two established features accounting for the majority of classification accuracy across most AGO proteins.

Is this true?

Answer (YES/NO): NO